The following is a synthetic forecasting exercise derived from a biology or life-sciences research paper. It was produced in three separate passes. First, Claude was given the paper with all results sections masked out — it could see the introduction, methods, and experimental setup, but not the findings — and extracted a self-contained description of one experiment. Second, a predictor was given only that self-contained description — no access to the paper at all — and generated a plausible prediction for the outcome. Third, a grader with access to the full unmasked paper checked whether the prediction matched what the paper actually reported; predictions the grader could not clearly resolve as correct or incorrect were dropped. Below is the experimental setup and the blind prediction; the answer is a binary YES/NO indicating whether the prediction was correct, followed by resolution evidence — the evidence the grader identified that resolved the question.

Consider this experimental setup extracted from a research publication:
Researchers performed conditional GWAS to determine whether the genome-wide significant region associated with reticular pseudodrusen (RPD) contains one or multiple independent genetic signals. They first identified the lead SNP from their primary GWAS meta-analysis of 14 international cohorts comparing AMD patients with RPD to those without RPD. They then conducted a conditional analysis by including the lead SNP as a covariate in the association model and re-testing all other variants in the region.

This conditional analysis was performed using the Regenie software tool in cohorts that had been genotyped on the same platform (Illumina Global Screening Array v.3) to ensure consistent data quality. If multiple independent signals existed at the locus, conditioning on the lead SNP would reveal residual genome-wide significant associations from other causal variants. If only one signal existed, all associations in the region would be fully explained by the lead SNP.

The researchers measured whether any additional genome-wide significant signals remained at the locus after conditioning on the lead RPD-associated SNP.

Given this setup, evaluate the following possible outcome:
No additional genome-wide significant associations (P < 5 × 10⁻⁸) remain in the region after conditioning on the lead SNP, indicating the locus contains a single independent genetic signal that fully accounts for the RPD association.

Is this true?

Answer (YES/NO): YES